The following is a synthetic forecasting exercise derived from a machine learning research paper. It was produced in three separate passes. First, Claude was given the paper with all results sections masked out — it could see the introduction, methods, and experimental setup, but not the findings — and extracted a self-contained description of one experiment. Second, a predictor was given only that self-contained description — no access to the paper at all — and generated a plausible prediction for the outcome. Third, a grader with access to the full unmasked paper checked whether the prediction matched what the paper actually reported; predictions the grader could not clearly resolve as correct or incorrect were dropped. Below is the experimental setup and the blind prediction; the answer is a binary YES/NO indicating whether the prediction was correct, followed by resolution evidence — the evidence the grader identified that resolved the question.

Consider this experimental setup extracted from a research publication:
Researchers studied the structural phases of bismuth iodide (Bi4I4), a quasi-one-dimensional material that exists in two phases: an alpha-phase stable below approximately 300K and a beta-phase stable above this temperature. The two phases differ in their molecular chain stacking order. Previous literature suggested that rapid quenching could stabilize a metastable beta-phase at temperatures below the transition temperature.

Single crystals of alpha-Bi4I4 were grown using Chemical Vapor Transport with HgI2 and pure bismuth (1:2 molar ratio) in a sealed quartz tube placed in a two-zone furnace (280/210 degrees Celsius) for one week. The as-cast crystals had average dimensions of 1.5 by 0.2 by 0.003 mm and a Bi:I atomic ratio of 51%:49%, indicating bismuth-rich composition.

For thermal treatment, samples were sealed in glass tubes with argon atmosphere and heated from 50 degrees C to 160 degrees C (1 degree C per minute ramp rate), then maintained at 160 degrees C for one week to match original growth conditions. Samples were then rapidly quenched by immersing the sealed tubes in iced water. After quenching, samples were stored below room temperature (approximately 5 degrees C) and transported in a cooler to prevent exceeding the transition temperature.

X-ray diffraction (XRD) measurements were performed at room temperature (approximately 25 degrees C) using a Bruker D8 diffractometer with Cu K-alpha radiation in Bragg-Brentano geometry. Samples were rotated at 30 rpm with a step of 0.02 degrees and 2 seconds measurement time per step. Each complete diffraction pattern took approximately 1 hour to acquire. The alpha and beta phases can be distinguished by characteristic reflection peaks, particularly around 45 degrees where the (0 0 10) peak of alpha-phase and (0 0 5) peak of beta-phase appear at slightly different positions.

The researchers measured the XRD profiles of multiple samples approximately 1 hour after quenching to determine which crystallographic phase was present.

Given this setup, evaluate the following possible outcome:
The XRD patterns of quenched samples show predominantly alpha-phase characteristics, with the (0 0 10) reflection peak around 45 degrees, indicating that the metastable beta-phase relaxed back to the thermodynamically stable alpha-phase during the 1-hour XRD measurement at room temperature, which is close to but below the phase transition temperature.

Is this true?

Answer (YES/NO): NO